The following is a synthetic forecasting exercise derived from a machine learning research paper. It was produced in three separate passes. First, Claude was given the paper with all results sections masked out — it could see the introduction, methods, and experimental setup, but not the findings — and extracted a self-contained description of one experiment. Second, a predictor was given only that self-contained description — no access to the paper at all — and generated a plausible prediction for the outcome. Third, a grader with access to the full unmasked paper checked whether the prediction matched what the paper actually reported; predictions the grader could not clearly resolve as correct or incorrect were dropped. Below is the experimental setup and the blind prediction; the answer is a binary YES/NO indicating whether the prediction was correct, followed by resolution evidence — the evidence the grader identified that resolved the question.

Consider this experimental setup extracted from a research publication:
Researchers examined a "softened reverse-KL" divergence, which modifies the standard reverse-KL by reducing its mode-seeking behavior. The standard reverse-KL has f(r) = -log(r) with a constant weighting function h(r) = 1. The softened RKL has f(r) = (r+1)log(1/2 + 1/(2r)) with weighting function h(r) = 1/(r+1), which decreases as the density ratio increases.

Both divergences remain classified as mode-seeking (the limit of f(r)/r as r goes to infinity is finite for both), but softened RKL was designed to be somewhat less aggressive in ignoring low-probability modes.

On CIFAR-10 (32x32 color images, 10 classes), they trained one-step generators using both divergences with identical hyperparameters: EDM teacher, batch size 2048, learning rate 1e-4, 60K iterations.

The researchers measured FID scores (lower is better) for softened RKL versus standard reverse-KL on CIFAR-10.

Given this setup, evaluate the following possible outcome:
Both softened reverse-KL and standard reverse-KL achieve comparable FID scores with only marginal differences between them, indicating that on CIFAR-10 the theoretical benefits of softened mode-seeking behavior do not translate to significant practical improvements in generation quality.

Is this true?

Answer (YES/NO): YES